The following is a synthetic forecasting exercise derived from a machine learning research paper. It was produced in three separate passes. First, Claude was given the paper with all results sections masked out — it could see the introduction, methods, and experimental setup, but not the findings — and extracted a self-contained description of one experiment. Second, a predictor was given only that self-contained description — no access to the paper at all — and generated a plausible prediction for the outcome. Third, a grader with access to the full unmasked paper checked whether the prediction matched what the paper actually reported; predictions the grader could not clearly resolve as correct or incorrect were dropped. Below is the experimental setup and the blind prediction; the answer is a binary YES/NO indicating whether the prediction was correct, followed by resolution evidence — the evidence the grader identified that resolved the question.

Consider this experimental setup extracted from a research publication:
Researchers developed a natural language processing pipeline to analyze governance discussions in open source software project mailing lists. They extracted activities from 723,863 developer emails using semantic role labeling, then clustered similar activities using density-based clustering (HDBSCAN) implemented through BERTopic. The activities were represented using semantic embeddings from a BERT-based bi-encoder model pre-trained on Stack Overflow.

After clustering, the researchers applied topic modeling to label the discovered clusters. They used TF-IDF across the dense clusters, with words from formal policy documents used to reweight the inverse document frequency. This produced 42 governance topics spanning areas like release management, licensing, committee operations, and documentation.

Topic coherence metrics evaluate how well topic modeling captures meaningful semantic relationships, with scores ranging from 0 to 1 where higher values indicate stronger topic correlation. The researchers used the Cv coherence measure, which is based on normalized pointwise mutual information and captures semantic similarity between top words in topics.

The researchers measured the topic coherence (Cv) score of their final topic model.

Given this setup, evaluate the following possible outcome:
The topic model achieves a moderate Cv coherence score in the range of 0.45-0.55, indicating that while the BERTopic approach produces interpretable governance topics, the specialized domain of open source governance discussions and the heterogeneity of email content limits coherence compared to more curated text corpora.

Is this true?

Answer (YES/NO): NO